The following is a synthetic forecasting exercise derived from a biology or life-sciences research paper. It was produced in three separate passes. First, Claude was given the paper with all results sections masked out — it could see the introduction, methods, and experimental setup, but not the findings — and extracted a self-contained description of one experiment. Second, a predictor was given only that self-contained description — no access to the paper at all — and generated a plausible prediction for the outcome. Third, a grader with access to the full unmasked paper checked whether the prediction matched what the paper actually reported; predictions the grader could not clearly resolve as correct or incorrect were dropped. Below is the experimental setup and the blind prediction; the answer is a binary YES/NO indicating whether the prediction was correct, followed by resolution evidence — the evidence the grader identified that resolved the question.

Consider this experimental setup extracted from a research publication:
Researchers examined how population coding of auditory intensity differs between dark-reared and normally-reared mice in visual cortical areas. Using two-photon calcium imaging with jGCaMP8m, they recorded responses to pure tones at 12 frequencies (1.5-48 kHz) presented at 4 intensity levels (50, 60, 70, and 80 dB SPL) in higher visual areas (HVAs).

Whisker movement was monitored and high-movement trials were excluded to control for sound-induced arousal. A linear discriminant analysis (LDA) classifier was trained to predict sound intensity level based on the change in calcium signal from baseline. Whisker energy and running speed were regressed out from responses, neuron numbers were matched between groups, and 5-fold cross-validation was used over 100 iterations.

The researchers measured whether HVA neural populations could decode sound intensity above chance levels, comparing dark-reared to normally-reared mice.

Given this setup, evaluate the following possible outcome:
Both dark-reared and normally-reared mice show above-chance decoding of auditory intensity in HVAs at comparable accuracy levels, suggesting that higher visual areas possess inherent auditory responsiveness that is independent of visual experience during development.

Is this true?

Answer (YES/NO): NO